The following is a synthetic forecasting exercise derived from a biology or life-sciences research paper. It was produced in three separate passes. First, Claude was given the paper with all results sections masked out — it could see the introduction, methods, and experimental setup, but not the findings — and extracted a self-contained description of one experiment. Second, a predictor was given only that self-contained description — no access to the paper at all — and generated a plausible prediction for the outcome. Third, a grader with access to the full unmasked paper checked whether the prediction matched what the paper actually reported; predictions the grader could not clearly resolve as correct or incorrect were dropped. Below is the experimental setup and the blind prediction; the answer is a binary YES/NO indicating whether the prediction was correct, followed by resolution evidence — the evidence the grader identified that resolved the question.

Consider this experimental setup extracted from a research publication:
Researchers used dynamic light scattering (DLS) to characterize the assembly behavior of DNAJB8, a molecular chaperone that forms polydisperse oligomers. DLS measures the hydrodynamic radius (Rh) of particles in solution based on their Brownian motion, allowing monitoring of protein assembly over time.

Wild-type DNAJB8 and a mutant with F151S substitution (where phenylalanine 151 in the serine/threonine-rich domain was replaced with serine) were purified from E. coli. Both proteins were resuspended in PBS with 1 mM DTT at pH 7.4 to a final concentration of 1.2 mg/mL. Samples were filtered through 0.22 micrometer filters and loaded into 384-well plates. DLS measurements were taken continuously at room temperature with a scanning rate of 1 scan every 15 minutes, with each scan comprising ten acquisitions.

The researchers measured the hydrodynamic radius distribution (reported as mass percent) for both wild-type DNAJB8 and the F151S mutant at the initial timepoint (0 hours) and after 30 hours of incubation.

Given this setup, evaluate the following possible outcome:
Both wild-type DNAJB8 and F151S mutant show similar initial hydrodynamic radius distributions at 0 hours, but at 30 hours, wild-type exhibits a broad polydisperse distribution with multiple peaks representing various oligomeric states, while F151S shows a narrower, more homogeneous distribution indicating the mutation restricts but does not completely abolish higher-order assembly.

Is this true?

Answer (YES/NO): NO